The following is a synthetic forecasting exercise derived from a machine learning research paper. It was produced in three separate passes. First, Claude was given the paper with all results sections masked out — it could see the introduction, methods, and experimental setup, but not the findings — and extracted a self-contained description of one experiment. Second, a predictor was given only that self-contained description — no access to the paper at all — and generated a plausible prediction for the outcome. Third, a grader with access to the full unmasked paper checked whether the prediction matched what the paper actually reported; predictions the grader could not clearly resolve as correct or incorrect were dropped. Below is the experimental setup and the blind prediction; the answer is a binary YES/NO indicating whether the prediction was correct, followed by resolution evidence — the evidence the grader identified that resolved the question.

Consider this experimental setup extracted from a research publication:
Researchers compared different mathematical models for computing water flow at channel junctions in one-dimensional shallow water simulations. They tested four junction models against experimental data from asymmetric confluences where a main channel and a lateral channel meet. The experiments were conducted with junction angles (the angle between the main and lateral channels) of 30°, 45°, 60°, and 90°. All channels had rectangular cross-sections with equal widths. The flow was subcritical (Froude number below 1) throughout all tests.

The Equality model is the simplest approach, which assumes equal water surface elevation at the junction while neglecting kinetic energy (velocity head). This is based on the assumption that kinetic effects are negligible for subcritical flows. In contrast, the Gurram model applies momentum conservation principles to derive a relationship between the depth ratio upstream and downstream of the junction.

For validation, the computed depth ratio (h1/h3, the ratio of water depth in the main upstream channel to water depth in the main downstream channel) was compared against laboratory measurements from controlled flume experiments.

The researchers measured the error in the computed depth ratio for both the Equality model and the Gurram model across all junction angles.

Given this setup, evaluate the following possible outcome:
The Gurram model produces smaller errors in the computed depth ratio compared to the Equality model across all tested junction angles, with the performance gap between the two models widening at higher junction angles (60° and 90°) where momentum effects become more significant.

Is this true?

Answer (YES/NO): YES